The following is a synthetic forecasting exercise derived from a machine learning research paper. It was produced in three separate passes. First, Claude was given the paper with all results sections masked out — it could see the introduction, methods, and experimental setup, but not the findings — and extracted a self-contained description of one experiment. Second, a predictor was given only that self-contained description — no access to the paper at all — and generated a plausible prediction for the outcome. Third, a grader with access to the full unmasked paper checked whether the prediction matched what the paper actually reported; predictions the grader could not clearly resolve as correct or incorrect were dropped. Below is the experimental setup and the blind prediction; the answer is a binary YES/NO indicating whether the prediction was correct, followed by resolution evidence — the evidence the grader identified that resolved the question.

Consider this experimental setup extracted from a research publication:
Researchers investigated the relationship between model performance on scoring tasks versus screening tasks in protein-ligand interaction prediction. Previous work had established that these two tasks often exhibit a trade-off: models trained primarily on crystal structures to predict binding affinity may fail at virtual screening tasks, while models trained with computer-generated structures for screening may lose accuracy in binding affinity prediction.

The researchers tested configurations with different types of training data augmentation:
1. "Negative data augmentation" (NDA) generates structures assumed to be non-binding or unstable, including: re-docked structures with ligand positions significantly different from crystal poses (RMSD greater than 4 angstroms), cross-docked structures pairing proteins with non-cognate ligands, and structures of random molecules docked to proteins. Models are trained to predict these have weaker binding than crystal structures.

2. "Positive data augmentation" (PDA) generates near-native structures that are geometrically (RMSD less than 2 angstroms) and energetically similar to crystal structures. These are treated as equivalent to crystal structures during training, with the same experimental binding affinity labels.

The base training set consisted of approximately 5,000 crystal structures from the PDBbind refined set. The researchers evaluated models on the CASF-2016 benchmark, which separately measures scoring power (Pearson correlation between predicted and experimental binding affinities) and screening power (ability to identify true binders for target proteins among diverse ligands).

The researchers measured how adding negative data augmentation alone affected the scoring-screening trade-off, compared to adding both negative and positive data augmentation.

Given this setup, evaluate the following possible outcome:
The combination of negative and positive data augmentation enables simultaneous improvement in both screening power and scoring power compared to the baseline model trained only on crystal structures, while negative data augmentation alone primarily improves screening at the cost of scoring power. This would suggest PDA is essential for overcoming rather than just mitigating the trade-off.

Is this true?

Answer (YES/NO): YES